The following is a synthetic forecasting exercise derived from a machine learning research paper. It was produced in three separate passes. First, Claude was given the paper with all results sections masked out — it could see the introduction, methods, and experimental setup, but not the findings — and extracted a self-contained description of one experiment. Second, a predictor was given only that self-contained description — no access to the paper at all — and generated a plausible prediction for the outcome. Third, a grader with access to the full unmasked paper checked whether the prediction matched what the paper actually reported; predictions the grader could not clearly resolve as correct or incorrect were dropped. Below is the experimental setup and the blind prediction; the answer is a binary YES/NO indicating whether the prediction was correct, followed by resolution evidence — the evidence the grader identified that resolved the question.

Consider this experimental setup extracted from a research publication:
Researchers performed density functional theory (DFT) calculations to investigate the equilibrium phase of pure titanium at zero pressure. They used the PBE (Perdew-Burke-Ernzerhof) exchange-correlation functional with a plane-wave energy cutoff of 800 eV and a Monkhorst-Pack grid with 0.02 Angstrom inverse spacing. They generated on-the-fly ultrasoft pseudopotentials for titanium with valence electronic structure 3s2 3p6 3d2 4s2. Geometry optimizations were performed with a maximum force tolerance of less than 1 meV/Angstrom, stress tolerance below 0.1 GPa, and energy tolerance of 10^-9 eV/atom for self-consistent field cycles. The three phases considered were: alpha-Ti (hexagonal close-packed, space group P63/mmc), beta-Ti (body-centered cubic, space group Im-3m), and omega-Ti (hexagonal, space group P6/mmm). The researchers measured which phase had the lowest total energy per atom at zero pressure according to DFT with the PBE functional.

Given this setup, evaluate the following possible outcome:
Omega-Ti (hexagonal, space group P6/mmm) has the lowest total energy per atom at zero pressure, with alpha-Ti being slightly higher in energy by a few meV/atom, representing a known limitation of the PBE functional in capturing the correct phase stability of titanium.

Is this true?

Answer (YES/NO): YES